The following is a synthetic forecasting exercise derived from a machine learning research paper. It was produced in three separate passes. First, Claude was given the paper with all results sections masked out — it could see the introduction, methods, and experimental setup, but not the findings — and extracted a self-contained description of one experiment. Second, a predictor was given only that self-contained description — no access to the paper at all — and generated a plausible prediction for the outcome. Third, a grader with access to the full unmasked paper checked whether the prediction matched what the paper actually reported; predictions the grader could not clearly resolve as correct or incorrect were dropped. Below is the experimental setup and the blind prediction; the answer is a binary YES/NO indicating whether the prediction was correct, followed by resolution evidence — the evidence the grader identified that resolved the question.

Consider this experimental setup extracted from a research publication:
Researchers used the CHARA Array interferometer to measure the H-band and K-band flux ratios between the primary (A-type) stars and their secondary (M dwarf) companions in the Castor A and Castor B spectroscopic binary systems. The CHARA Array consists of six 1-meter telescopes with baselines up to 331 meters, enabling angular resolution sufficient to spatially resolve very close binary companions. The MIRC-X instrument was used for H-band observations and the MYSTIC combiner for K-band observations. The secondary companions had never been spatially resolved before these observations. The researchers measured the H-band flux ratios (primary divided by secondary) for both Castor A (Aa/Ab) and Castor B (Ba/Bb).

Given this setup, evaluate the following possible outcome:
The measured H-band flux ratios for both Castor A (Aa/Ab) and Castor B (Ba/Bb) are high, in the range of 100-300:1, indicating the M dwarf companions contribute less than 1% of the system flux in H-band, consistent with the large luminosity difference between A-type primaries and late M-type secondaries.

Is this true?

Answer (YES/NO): NO